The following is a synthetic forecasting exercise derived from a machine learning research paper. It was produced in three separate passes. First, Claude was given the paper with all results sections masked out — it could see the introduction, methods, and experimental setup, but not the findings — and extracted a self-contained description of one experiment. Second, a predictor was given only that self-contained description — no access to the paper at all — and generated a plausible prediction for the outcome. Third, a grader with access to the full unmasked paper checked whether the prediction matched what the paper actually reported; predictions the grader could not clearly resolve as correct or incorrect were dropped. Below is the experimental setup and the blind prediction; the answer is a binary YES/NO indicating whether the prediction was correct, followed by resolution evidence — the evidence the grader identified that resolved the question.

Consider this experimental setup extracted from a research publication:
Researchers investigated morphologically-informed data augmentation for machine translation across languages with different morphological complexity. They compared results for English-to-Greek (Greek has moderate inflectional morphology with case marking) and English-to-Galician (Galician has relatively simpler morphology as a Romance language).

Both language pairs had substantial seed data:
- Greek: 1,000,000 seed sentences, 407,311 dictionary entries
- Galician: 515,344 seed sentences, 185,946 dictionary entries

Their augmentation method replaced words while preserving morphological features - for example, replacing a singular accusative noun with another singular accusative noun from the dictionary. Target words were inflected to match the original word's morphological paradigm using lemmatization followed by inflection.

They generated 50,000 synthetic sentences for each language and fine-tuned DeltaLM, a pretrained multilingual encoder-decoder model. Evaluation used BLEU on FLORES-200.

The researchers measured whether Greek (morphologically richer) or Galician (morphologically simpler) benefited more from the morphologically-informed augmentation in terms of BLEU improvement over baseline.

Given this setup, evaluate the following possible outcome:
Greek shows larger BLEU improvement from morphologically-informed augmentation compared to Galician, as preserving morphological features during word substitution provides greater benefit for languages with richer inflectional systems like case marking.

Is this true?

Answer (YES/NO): NO